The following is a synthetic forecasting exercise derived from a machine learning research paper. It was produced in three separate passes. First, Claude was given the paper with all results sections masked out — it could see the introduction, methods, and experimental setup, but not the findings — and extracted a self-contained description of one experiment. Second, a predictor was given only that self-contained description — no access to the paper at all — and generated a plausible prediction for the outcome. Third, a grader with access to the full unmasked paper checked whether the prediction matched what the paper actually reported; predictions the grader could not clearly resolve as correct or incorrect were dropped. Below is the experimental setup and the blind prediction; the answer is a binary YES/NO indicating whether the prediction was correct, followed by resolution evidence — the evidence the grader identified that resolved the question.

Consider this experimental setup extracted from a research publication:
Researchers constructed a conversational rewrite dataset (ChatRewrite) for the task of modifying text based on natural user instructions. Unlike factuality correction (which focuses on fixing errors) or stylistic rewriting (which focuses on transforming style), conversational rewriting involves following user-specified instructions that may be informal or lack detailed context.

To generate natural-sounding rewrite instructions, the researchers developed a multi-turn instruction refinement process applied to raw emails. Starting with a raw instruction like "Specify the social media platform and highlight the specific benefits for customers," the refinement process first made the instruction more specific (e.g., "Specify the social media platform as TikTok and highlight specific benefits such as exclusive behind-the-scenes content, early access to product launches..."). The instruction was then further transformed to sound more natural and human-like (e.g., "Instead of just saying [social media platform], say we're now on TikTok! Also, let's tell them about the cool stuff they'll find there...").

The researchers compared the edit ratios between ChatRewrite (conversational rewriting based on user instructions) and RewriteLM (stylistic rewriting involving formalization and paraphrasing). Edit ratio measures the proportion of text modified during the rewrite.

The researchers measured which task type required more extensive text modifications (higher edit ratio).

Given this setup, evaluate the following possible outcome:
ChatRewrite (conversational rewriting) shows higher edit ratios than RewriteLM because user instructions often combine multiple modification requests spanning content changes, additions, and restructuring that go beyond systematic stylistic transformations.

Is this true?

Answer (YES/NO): NO